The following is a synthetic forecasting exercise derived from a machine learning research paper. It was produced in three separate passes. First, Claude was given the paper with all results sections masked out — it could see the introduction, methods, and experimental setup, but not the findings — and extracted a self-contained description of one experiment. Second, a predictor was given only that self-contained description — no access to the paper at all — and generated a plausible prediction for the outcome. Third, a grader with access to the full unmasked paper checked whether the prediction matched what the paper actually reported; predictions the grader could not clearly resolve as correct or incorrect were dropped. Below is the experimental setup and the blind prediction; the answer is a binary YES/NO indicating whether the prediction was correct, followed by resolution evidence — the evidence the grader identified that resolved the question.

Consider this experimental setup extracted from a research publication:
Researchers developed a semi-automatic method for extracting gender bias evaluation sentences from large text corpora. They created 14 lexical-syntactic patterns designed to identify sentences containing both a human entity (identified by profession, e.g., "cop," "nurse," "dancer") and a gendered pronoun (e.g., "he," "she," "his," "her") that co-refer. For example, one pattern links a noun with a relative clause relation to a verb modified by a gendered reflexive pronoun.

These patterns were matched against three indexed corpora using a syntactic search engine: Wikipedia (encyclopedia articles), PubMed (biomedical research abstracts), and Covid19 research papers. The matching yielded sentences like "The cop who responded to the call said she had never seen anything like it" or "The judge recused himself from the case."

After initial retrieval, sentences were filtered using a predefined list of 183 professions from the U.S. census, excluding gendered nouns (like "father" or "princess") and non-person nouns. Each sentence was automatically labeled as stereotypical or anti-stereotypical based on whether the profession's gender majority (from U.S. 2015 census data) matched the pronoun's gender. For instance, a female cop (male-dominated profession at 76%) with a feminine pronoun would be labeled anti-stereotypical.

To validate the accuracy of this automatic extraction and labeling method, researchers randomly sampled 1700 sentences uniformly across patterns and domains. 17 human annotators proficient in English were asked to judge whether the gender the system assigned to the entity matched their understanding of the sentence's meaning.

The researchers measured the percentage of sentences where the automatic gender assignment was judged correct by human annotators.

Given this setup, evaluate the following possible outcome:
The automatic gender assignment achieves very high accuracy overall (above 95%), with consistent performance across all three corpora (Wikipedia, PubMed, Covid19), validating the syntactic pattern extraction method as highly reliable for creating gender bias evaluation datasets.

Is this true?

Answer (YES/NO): NO